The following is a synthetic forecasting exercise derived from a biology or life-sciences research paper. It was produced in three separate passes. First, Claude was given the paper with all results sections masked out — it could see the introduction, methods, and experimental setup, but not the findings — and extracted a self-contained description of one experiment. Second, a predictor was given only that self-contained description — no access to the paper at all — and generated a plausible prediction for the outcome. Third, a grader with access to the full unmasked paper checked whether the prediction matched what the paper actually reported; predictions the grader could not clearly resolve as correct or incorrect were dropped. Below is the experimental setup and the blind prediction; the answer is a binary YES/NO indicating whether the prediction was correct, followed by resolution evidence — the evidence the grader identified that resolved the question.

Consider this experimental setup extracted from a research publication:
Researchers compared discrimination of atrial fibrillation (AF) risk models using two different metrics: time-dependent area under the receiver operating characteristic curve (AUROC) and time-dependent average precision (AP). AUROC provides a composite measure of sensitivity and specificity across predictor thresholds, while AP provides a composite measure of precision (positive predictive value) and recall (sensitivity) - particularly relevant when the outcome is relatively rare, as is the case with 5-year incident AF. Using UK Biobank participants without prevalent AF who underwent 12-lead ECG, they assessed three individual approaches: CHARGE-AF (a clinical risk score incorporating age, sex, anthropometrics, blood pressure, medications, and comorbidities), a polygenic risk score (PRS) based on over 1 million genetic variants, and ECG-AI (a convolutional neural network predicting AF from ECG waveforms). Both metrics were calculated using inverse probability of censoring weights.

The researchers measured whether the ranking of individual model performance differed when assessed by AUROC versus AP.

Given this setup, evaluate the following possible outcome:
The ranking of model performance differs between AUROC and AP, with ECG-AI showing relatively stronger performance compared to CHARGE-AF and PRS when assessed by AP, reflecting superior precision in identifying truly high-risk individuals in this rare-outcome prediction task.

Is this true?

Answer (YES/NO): YES